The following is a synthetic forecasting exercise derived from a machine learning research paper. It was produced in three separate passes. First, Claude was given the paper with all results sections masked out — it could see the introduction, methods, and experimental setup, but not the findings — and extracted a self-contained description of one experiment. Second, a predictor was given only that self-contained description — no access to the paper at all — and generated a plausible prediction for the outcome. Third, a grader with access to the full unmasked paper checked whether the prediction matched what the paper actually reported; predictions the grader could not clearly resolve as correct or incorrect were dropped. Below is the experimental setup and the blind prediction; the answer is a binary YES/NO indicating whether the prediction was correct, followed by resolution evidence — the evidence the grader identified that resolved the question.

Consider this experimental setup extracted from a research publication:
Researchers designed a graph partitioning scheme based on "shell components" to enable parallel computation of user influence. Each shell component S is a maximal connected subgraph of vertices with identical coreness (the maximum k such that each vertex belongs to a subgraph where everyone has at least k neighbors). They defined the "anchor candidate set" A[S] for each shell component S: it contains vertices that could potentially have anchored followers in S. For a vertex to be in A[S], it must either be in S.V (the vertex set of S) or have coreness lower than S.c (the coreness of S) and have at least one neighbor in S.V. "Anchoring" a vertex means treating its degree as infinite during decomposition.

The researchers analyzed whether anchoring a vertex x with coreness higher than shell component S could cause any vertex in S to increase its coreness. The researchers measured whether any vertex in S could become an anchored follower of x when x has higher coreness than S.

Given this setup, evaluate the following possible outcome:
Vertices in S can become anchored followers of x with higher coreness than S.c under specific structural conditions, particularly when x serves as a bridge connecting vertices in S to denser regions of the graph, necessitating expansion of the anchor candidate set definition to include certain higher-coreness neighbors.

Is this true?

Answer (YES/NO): NO